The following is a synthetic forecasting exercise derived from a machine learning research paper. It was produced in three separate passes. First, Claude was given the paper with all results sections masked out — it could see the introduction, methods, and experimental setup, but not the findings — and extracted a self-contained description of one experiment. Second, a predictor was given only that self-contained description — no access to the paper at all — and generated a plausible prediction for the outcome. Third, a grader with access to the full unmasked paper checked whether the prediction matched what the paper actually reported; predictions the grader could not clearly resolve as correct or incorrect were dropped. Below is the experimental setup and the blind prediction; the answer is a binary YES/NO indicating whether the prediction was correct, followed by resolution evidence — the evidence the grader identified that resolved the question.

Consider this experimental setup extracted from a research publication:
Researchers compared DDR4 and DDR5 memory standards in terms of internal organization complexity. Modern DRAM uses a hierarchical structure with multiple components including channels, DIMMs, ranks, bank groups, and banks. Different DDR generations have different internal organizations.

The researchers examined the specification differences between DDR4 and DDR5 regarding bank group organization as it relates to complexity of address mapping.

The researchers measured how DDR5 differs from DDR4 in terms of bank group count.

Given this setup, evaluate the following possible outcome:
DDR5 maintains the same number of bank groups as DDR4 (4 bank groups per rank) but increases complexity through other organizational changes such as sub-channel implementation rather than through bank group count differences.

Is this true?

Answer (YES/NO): NO